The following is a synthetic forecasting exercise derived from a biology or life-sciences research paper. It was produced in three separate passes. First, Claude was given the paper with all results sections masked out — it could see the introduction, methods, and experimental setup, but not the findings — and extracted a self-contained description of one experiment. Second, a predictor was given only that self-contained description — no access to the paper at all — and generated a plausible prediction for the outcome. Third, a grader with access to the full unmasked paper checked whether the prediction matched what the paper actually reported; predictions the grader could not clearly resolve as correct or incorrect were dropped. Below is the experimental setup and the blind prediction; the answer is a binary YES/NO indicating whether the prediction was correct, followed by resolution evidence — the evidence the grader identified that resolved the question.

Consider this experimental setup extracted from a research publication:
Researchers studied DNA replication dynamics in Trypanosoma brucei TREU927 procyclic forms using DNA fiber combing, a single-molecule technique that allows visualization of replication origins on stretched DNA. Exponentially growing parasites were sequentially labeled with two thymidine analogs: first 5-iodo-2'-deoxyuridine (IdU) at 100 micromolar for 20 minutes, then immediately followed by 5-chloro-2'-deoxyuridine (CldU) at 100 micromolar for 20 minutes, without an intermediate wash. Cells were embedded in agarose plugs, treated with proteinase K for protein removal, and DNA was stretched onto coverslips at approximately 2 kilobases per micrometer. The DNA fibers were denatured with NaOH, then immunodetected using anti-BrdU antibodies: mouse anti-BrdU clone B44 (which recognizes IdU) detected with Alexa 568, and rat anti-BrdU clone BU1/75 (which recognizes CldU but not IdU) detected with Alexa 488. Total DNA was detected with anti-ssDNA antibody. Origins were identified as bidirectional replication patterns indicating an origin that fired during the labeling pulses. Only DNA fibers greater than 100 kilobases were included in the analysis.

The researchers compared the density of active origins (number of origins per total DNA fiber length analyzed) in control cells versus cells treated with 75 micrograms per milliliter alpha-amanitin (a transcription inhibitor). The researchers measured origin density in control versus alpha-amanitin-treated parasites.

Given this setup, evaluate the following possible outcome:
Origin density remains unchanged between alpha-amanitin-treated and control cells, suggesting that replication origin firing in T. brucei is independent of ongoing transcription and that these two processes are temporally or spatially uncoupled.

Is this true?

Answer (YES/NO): NO